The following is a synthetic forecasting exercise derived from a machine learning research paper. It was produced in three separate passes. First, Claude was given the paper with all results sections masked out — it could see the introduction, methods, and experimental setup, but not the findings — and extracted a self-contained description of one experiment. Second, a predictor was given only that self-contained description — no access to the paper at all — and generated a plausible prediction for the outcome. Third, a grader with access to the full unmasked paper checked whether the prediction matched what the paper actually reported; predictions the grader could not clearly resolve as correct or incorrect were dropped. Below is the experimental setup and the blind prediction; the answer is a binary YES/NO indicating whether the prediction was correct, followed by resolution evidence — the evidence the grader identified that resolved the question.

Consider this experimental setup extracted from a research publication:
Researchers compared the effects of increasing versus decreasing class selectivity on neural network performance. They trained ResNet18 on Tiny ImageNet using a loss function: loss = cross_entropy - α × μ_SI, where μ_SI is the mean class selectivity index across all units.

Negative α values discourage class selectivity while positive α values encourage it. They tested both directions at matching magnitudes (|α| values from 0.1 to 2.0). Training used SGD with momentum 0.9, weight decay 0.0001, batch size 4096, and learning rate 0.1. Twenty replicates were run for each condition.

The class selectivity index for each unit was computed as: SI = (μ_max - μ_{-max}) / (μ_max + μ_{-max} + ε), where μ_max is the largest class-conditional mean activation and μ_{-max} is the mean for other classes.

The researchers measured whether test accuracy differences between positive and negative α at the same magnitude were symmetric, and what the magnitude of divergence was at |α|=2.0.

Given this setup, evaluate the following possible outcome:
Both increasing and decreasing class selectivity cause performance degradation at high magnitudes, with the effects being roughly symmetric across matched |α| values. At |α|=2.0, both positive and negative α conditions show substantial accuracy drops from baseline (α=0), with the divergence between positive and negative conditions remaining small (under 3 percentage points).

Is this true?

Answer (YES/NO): NO